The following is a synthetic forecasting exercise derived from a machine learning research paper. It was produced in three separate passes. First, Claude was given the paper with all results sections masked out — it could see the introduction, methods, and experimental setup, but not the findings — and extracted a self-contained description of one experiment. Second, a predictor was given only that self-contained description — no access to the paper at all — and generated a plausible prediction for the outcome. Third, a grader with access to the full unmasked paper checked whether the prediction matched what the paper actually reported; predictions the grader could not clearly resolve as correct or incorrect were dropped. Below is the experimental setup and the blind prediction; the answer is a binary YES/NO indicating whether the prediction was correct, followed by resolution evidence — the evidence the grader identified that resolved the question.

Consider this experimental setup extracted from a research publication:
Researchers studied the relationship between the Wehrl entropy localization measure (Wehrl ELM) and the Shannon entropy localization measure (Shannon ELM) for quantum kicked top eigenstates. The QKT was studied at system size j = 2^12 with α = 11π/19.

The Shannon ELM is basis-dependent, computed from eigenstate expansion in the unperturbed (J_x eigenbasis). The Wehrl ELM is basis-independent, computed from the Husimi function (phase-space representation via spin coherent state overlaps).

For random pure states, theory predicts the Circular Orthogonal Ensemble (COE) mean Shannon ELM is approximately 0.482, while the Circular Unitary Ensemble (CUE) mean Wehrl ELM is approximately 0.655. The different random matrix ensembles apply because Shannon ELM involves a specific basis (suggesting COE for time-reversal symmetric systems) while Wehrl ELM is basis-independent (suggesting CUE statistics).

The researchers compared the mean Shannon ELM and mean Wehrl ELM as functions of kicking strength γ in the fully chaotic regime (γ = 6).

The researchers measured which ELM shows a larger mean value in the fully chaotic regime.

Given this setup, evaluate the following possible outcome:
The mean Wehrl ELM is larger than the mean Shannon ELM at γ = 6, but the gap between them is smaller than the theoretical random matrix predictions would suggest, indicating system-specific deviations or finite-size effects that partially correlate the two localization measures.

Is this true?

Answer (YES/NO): NO